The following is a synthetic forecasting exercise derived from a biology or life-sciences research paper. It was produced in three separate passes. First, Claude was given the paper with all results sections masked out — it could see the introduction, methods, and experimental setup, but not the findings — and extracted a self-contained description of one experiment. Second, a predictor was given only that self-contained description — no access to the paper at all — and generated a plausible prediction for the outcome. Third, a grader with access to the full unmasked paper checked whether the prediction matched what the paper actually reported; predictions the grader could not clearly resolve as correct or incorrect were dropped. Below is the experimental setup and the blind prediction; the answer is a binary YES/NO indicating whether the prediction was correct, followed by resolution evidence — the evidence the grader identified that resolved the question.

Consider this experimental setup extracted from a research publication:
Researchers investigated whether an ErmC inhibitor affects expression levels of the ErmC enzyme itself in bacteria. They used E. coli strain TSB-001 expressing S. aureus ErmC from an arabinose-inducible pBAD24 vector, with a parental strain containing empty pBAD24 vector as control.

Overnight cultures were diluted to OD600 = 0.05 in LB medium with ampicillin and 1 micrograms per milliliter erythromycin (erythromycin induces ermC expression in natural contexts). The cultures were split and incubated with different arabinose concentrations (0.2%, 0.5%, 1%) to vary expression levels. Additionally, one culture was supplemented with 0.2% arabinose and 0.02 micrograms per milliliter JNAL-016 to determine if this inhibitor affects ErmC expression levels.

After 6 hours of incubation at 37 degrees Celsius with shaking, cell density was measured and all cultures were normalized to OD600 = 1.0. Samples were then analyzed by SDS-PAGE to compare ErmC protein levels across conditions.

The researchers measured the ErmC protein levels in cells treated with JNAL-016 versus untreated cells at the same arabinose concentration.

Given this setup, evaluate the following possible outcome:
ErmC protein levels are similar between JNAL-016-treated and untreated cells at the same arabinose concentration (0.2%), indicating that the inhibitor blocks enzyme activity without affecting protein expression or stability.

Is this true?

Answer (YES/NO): YES